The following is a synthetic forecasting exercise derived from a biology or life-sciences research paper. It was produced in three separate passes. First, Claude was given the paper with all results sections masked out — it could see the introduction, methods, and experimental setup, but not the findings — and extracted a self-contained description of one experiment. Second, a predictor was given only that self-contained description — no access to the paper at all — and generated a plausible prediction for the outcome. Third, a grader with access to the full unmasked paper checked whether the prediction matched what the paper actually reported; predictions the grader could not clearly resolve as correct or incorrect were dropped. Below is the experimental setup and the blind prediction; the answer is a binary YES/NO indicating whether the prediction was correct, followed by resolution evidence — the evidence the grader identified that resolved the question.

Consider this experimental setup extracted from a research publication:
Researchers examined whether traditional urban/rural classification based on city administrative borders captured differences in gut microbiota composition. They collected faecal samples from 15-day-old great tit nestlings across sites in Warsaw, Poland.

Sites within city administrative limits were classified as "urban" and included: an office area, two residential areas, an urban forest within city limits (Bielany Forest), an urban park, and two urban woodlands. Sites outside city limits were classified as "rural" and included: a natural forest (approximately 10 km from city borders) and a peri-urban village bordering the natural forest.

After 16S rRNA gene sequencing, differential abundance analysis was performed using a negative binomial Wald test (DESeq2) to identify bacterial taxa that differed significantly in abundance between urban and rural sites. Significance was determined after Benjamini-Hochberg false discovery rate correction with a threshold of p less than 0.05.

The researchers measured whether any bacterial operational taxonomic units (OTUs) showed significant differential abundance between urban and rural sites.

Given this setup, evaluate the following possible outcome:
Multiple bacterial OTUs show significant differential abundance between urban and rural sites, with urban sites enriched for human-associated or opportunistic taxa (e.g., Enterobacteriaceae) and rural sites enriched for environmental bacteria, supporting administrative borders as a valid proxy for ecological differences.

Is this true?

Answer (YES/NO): YES